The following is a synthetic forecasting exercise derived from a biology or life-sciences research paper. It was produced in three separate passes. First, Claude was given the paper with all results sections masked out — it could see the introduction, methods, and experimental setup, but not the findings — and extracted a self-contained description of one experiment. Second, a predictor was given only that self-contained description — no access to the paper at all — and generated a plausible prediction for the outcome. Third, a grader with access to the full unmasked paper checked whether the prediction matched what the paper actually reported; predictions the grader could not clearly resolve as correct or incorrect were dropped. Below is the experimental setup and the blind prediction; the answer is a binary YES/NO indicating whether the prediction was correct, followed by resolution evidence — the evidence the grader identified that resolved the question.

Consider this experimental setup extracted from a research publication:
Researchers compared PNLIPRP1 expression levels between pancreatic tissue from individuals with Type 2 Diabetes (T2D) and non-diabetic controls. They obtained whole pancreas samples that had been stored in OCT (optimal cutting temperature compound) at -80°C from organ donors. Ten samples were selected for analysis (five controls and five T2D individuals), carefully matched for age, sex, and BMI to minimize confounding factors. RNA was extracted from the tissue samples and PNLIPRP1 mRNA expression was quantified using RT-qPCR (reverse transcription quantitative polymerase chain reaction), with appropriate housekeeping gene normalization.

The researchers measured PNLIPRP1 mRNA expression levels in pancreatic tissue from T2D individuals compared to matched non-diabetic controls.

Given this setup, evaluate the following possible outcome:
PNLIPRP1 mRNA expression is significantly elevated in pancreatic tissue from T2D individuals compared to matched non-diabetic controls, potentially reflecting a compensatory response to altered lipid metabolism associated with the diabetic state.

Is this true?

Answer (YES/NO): NO